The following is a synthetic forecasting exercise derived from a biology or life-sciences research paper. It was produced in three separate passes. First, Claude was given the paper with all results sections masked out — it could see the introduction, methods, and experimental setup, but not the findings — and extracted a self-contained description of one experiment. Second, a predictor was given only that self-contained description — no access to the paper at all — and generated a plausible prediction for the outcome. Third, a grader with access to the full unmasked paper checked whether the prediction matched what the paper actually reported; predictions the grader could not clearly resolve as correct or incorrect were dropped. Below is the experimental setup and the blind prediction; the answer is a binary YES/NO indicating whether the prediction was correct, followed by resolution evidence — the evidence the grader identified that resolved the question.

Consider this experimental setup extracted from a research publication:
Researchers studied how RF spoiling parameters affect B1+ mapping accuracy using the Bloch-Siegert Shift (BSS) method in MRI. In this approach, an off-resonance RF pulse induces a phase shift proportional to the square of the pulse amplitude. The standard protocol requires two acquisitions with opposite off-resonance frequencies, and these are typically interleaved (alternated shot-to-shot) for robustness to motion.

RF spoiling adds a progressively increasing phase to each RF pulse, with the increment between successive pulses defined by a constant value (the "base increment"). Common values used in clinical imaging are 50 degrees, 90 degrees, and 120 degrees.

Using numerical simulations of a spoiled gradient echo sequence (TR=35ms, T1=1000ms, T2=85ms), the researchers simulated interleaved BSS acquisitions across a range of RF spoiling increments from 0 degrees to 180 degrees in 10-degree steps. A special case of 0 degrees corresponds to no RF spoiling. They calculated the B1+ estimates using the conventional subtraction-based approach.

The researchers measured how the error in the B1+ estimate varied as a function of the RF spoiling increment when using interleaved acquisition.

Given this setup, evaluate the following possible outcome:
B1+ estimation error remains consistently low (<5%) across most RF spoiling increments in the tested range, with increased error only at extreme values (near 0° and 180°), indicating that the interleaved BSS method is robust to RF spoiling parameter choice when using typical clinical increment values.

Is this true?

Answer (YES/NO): NO